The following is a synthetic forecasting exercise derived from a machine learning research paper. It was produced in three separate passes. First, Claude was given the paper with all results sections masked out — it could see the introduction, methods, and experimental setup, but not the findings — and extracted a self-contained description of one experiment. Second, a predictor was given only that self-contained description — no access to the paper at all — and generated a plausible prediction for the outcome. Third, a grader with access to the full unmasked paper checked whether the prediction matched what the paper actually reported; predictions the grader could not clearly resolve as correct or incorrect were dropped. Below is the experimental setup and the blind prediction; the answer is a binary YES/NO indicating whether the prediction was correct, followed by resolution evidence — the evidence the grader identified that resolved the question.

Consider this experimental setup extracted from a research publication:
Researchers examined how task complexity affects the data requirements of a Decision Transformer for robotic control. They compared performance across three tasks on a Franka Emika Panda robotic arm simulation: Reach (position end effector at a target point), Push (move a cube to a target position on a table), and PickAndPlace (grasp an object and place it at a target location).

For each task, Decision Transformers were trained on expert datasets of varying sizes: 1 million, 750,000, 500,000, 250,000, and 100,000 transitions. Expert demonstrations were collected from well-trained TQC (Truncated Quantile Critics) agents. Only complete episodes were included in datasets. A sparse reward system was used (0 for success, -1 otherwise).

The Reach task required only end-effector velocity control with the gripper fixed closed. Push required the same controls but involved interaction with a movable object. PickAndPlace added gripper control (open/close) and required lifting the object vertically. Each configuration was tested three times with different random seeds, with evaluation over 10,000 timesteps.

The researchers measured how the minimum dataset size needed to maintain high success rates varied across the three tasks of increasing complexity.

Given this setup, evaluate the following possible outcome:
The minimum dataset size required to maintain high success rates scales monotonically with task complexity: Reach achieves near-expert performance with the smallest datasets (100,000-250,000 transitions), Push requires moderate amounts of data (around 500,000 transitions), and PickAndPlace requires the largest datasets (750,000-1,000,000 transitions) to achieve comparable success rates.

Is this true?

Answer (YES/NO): NO